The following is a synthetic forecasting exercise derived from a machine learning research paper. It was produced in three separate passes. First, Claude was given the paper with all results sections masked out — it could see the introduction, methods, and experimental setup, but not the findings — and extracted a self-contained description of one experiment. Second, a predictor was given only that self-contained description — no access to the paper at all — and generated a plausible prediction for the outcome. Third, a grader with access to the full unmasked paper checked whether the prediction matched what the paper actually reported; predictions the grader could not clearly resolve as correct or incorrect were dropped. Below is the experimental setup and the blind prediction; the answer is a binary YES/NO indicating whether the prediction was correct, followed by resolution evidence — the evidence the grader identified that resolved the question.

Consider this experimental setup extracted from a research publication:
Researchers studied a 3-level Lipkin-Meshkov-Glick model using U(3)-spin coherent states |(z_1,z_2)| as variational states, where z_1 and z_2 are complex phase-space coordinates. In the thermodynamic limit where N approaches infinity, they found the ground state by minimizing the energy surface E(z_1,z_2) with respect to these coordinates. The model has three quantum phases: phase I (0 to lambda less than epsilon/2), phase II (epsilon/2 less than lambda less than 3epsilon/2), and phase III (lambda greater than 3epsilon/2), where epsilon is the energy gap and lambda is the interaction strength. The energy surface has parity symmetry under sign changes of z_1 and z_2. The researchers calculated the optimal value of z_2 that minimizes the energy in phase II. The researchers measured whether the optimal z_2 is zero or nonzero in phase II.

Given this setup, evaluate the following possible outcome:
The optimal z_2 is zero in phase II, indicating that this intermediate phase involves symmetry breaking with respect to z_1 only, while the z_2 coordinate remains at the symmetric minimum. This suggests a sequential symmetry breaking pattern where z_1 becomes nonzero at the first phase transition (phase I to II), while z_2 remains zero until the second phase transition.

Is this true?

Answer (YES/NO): YES